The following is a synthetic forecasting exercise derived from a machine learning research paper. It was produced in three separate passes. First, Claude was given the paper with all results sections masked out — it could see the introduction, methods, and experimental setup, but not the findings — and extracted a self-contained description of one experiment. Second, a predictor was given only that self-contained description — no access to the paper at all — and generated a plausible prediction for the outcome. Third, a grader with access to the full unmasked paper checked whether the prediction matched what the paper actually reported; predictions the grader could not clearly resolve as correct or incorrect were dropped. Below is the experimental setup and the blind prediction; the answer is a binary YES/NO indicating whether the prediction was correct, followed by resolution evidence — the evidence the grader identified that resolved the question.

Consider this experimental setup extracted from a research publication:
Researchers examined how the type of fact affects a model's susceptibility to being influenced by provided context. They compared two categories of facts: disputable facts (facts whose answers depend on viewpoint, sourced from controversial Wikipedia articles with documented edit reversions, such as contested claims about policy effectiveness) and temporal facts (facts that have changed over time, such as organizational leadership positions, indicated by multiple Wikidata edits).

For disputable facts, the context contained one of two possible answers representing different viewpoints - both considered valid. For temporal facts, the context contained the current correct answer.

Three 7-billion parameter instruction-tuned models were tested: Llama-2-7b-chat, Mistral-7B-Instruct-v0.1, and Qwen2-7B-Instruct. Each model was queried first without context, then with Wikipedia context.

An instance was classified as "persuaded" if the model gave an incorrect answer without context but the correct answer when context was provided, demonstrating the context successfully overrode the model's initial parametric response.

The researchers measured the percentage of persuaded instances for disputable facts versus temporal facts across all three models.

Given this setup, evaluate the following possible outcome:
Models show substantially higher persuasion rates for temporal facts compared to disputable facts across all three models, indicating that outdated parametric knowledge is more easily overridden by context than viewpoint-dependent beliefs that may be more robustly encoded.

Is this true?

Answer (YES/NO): NO